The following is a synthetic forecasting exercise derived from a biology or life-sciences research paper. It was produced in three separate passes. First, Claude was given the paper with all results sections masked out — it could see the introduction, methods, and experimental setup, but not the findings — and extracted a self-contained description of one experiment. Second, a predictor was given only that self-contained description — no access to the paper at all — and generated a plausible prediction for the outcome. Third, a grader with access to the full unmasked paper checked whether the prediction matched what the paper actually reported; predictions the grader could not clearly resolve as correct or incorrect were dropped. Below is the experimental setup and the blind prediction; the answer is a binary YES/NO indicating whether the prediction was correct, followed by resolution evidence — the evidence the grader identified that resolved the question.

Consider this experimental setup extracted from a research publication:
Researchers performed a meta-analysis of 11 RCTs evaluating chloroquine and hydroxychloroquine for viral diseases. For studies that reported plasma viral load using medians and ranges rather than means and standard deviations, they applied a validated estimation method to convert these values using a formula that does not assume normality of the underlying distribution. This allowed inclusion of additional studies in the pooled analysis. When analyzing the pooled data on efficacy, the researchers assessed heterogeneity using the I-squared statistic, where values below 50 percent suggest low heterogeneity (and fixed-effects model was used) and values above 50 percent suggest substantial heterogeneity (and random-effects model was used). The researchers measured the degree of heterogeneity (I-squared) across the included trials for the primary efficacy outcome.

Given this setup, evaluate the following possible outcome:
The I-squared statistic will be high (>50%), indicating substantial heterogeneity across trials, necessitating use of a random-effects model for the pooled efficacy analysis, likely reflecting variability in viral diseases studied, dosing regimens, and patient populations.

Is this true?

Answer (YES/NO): YES